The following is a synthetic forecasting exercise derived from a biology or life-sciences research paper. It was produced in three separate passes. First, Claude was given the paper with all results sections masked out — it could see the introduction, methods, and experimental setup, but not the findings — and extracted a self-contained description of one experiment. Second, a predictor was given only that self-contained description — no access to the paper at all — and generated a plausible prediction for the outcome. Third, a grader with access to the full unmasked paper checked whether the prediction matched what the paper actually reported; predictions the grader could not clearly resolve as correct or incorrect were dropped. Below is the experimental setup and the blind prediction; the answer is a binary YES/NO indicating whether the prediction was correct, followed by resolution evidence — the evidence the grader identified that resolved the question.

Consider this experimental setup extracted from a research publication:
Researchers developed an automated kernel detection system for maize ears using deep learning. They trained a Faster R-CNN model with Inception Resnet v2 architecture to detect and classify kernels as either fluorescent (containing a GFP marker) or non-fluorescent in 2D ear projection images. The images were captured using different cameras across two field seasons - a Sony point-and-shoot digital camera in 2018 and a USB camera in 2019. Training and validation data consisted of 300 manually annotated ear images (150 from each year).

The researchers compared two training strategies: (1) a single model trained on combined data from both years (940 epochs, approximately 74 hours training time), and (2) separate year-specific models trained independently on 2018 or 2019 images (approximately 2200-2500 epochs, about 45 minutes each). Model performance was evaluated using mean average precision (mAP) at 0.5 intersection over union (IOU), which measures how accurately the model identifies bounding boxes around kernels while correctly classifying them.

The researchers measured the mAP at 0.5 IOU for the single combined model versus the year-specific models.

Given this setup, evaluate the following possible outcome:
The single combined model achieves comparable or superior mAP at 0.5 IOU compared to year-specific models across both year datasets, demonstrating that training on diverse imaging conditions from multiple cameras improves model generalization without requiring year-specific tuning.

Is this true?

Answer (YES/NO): NO